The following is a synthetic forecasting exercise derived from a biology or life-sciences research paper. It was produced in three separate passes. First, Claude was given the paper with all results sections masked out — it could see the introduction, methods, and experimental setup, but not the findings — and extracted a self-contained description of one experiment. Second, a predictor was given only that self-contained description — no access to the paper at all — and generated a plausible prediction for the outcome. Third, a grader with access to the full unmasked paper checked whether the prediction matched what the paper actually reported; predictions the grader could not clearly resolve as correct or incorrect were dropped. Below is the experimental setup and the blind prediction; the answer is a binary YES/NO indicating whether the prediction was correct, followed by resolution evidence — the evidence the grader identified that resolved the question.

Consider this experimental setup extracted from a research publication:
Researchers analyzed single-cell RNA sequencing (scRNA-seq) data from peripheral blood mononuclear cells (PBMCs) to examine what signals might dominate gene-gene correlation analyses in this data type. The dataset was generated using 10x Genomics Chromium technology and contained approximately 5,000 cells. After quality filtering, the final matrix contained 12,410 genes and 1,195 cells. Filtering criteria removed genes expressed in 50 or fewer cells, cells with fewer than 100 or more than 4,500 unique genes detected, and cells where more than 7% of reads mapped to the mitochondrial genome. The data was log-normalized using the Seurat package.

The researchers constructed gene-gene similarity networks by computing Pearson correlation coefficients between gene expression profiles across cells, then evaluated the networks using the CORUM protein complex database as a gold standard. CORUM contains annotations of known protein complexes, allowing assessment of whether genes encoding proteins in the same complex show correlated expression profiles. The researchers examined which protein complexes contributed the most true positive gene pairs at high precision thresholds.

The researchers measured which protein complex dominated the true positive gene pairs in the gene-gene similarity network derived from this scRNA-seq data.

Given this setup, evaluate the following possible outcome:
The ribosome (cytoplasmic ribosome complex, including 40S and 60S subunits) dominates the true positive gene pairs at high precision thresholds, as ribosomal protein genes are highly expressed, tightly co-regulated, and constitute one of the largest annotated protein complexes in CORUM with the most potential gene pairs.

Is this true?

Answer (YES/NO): YES